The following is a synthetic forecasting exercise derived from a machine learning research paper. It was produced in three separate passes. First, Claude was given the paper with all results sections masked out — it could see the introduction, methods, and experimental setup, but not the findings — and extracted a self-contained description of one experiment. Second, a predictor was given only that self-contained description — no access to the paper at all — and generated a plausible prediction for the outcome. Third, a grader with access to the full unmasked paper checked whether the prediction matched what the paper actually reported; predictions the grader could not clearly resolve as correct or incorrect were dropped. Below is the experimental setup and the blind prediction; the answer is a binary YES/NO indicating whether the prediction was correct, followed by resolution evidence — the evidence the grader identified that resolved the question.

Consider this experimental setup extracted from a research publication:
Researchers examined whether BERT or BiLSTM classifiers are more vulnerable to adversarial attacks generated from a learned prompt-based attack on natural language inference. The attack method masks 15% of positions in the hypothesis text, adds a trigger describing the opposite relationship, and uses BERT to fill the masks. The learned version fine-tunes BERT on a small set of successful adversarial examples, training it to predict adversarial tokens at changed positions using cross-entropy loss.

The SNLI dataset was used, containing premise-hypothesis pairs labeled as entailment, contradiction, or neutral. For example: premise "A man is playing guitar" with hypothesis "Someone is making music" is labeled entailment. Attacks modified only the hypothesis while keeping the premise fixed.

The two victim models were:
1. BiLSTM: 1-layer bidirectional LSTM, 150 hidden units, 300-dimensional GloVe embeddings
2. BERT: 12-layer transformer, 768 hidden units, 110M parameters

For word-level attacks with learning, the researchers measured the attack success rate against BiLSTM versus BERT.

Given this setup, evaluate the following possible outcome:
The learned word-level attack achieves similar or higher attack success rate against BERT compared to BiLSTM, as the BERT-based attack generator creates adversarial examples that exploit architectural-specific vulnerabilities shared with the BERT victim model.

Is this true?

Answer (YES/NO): YES